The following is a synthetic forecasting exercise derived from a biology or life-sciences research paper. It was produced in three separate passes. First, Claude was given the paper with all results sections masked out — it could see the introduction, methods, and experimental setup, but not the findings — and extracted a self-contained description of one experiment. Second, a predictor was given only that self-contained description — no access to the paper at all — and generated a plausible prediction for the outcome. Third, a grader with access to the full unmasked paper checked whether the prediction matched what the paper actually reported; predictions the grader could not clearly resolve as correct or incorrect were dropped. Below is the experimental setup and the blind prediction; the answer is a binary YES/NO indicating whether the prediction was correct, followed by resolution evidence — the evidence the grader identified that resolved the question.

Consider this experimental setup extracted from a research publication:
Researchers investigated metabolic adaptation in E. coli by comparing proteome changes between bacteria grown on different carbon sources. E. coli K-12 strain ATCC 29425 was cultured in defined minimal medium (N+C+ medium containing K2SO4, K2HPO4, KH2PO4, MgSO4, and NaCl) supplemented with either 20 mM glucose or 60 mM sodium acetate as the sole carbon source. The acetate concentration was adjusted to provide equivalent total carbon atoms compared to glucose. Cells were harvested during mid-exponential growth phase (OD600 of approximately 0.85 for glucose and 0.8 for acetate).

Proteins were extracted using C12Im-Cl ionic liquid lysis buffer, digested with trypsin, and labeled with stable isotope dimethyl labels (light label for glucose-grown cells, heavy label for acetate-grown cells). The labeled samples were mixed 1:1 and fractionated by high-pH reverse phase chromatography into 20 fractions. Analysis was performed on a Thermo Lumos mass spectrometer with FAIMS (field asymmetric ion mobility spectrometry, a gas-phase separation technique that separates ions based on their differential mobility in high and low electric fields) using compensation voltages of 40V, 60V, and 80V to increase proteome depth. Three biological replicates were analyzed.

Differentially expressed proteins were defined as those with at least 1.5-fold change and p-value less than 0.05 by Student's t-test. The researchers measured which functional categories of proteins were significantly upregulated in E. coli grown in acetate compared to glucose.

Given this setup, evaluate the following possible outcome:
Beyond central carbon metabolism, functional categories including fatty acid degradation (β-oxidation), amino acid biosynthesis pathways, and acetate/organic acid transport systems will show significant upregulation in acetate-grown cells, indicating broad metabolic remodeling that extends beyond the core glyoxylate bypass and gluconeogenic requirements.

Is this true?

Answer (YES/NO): NO